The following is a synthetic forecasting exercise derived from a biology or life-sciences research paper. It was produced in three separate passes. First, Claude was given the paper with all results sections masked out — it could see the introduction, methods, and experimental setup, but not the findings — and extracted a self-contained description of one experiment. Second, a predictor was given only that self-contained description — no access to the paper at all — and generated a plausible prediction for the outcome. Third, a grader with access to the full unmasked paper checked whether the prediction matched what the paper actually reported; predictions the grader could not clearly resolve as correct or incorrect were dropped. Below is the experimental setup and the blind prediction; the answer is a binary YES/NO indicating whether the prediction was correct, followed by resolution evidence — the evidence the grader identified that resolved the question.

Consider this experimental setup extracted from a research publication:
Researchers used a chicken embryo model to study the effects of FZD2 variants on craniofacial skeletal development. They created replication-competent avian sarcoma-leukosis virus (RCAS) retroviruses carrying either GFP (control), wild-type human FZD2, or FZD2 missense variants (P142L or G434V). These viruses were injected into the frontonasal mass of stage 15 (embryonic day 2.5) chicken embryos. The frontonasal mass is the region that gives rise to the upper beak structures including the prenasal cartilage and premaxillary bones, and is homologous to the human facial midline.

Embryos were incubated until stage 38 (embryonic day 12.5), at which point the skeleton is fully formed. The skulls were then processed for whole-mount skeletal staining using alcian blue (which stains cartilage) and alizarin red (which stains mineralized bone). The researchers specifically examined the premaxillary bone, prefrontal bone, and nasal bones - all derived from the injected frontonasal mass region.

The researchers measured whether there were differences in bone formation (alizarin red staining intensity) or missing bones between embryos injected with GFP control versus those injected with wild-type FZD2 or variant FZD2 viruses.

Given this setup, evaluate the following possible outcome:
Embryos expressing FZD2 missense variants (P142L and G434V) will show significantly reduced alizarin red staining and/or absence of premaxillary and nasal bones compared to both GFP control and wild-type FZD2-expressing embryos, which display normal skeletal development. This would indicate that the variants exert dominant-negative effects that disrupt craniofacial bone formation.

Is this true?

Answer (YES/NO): NO